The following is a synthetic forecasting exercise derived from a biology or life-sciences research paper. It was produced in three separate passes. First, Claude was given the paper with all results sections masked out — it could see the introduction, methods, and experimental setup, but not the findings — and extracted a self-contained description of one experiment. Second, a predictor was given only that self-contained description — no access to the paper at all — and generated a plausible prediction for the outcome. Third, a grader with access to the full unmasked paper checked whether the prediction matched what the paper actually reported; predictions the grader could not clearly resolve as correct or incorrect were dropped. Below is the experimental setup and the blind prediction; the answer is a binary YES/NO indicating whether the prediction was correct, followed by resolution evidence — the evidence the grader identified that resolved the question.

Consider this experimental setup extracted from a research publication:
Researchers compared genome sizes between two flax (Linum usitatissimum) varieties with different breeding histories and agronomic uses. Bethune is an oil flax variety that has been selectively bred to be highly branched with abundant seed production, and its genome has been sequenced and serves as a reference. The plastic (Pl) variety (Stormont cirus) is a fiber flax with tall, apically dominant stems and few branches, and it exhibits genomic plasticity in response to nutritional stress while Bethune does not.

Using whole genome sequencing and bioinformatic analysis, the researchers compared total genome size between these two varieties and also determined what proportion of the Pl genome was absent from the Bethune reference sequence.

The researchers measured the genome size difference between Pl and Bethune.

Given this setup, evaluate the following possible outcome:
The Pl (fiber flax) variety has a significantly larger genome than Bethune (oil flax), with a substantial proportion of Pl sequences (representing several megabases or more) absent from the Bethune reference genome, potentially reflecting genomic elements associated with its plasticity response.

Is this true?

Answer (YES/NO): YES